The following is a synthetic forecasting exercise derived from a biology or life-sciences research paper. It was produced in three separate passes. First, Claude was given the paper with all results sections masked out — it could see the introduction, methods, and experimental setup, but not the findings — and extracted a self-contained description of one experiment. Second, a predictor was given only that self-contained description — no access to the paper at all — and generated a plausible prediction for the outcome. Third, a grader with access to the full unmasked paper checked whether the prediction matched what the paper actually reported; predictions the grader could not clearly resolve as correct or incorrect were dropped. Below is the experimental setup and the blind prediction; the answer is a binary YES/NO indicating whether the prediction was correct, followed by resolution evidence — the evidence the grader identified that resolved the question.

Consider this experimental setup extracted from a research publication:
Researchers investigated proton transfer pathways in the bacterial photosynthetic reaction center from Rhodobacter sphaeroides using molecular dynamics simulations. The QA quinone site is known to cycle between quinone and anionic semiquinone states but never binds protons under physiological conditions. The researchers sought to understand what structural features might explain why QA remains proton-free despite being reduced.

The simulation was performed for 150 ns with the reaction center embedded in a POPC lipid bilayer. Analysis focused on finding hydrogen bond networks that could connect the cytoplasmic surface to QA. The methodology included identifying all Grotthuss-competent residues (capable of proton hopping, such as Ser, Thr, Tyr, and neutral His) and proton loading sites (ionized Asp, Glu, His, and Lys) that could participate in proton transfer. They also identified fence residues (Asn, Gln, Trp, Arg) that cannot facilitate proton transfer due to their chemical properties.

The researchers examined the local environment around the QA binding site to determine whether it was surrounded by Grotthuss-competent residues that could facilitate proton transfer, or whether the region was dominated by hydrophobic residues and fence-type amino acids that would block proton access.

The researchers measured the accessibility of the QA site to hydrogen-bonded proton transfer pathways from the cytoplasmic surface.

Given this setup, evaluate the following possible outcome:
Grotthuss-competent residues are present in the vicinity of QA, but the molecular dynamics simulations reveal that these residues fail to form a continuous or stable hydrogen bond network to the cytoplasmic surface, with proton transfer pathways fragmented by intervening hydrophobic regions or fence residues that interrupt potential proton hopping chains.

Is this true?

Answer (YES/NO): YES